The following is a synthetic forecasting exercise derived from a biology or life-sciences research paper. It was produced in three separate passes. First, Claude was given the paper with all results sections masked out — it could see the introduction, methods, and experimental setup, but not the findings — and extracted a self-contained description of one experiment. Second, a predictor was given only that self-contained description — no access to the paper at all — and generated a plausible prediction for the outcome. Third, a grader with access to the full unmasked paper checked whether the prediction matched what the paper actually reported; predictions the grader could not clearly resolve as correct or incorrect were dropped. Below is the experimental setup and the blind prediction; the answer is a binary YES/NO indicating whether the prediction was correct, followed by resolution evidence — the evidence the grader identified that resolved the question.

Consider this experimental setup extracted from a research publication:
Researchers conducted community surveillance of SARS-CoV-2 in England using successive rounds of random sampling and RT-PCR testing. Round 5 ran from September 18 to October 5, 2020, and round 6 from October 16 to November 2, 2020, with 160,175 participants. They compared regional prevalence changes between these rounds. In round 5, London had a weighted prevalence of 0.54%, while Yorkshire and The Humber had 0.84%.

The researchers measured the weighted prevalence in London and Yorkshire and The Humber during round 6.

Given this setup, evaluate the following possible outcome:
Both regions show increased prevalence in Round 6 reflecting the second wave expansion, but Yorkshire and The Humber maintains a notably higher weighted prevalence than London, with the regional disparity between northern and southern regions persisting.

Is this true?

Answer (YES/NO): YES